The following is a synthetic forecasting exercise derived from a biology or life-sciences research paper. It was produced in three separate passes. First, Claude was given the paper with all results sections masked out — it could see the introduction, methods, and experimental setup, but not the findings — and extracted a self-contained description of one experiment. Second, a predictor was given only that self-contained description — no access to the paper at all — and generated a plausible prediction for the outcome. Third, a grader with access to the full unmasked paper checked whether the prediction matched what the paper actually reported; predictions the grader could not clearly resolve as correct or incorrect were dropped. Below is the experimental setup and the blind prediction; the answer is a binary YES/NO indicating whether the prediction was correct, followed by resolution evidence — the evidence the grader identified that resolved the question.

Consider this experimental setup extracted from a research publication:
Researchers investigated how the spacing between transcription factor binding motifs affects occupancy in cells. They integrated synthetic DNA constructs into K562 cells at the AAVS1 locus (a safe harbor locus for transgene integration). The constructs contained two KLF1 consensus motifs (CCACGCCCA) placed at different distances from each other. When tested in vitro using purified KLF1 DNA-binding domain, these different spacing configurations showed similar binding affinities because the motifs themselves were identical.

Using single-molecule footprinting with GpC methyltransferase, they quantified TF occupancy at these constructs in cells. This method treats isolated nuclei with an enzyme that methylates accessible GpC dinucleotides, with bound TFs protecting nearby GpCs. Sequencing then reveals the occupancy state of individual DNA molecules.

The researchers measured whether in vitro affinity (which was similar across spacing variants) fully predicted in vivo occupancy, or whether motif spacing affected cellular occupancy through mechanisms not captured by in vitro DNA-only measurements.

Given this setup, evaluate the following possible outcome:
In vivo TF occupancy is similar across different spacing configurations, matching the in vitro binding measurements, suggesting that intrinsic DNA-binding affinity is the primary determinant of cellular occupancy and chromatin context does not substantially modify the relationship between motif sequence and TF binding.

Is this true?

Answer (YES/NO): NO